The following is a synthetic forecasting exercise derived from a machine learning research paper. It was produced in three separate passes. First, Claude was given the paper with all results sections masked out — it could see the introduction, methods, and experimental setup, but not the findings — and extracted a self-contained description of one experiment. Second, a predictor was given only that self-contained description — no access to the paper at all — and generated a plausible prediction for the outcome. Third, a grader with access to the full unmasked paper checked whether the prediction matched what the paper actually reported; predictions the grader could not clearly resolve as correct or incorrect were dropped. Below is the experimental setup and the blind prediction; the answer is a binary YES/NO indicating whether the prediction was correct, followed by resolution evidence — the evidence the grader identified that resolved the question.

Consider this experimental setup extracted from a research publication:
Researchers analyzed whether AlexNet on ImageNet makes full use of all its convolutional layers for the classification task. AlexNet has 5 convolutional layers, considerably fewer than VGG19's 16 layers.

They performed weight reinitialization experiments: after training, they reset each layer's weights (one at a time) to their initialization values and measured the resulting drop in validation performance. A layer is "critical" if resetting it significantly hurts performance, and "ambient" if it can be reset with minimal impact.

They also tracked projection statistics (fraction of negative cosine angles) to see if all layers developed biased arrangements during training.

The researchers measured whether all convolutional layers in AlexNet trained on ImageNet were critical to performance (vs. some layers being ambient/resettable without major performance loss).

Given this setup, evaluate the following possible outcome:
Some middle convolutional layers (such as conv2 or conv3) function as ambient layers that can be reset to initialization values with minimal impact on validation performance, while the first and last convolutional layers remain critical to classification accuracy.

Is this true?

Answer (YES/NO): NO